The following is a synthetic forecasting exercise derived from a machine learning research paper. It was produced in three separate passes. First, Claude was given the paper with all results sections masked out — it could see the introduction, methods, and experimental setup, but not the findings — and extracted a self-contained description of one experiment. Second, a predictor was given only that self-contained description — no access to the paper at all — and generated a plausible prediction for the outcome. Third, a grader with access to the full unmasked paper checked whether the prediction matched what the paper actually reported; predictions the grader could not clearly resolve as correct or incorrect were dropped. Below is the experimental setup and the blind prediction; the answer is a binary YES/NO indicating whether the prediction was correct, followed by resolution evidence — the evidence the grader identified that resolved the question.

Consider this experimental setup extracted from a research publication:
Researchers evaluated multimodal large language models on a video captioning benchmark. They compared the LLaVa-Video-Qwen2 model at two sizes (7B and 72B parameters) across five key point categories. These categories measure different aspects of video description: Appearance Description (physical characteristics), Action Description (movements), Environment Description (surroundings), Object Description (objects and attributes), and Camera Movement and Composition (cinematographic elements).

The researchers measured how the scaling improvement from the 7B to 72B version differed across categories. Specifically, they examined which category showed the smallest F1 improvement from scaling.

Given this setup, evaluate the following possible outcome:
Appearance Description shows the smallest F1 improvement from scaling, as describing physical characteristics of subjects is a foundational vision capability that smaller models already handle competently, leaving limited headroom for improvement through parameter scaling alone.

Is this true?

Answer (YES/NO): NO